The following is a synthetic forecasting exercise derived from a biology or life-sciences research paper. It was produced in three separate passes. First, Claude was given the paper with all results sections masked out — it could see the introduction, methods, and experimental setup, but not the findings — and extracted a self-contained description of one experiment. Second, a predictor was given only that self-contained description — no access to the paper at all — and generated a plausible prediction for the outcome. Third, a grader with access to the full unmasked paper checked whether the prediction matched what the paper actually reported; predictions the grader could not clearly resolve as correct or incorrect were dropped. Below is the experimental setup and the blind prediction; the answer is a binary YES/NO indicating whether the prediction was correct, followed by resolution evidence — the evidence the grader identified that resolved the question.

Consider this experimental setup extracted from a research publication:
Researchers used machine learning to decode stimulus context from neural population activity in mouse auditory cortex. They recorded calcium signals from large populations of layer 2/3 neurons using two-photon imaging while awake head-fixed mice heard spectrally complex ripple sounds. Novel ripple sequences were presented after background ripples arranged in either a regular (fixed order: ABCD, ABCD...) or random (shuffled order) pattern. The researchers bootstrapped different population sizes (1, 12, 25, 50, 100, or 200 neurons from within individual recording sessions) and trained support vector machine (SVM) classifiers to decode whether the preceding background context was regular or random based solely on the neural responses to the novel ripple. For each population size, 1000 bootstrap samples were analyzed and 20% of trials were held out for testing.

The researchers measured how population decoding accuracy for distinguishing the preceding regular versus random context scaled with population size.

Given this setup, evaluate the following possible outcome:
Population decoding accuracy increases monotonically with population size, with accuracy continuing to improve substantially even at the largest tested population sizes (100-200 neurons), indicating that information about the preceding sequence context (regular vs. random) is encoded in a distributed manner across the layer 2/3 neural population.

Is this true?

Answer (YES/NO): YES